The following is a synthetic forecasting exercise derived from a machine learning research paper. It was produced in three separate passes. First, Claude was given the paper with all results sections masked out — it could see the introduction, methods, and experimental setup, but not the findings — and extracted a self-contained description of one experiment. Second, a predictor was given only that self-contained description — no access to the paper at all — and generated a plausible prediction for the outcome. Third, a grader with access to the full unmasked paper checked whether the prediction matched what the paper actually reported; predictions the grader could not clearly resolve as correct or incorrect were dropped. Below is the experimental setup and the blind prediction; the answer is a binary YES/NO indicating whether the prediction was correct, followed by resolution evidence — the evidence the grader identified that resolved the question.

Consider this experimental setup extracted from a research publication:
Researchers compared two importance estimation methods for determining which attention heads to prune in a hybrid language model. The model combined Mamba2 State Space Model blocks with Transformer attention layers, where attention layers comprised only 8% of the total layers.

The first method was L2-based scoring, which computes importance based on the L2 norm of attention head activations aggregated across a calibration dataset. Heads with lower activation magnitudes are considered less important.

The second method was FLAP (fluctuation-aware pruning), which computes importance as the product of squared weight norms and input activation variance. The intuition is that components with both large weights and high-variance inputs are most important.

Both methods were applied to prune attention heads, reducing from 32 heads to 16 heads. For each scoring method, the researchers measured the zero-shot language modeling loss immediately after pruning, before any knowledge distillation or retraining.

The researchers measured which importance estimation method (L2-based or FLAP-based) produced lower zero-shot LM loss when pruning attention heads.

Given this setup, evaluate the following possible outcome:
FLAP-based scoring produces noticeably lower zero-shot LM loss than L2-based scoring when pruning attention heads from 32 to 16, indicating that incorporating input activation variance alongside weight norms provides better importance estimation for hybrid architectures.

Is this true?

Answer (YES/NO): NO